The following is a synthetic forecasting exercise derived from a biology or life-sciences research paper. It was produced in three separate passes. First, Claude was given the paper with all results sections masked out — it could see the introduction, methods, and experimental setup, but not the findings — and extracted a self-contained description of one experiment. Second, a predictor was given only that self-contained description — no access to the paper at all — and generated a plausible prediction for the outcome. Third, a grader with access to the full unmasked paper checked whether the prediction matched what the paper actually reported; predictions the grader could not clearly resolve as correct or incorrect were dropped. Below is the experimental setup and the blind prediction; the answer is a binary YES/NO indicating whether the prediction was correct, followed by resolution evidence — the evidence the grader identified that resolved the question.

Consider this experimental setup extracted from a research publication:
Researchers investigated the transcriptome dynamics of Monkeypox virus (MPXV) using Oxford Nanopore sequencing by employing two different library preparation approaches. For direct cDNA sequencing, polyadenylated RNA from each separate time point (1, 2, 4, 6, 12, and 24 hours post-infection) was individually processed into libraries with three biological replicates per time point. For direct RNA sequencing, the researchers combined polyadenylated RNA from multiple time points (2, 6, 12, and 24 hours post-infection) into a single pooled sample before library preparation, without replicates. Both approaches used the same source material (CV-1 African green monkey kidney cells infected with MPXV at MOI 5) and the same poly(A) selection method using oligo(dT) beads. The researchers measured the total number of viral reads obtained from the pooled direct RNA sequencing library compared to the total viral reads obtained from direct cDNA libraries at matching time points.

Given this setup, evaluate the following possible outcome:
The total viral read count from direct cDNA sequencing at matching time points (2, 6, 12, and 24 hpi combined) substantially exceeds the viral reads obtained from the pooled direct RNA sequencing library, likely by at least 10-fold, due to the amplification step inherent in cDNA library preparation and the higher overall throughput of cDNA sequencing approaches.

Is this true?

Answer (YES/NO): NO